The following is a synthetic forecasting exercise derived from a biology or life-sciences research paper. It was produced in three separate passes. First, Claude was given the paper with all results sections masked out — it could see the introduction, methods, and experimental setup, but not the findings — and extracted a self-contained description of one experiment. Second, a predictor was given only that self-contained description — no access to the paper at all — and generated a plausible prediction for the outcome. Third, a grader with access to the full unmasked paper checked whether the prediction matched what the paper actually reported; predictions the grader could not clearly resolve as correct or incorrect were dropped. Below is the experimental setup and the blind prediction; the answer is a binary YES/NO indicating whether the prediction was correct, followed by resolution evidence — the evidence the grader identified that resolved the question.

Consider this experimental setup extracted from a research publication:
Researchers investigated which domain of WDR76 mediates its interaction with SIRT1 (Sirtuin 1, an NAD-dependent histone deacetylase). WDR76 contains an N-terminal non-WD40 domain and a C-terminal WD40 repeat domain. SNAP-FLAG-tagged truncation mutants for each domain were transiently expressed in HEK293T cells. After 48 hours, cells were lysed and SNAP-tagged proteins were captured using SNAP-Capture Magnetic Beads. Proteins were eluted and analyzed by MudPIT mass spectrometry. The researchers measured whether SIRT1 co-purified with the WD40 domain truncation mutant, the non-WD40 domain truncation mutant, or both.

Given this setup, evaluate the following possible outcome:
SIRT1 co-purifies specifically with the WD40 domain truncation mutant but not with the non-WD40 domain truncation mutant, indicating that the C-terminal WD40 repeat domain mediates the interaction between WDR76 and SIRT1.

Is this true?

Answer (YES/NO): NO